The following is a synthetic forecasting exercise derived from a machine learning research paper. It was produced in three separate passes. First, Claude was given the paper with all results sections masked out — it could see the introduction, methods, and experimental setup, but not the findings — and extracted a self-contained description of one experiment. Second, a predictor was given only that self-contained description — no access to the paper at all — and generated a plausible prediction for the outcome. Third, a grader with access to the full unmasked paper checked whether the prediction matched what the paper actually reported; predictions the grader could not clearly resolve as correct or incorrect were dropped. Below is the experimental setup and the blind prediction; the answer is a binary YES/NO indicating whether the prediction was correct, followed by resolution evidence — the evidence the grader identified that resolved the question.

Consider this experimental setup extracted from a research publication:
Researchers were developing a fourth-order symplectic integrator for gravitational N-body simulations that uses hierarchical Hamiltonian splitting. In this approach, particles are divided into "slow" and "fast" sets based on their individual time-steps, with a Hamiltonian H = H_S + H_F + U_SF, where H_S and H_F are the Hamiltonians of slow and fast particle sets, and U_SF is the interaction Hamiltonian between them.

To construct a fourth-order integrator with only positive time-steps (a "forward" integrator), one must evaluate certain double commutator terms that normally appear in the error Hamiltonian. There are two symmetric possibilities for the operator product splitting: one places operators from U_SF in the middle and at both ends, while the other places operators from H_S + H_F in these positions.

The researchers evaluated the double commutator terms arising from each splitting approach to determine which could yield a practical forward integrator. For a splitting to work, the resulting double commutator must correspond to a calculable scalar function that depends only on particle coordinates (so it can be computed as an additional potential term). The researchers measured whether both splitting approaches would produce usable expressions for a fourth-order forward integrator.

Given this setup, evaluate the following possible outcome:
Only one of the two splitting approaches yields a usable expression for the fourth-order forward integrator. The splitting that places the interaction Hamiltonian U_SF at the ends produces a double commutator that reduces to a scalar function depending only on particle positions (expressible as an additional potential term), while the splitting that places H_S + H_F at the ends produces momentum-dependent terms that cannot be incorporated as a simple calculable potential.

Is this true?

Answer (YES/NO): YES